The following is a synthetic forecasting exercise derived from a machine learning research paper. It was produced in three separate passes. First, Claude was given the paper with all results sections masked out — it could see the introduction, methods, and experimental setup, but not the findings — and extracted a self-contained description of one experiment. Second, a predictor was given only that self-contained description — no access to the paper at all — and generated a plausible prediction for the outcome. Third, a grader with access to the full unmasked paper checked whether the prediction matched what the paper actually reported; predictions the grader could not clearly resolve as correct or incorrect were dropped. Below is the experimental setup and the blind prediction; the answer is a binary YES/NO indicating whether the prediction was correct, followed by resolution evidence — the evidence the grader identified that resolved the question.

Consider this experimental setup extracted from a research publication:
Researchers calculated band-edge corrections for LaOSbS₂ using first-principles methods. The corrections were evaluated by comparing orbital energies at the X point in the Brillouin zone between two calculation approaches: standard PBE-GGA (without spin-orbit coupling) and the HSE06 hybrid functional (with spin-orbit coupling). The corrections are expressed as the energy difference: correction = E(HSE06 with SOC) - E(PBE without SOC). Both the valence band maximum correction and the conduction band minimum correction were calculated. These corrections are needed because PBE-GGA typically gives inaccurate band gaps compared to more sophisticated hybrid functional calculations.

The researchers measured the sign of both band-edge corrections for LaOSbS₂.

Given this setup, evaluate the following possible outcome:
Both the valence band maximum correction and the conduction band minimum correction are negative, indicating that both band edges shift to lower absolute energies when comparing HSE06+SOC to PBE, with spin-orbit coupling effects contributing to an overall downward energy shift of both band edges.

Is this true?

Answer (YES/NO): YES